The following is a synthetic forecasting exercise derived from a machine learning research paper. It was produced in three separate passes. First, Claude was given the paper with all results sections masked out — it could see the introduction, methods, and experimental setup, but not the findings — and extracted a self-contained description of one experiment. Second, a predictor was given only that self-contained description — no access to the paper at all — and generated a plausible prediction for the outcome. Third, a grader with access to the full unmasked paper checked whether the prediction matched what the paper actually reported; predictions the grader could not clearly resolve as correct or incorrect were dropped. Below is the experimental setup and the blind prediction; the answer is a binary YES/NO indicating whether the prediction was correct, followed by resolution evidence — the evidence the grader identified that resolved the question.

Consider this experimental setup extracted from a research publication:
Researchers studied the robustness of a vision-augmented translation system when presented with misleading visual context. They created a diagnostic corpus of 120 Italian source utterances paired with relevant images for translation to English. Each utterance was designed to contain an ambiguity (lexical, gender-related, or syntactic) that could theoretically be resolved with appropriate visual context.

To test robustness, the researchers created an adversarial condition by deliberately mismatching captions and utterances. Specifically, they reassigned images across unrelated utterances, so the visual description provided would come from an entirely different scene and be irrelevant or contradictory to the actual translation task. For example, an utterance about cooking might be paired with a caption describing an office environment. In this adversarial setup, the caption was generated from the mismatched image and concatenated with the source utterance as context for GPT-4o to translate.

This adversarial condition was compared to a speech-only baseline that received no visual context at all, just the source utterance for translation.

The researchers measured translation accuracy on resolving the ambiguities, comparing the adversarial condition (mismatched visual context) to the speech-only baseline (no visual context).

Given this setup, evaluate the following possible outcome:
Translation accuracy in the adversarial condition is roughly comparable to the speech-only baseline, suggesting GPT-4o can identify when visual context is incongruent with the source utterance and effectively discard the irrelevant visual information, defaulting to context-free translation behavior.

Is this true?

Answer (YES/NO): YES